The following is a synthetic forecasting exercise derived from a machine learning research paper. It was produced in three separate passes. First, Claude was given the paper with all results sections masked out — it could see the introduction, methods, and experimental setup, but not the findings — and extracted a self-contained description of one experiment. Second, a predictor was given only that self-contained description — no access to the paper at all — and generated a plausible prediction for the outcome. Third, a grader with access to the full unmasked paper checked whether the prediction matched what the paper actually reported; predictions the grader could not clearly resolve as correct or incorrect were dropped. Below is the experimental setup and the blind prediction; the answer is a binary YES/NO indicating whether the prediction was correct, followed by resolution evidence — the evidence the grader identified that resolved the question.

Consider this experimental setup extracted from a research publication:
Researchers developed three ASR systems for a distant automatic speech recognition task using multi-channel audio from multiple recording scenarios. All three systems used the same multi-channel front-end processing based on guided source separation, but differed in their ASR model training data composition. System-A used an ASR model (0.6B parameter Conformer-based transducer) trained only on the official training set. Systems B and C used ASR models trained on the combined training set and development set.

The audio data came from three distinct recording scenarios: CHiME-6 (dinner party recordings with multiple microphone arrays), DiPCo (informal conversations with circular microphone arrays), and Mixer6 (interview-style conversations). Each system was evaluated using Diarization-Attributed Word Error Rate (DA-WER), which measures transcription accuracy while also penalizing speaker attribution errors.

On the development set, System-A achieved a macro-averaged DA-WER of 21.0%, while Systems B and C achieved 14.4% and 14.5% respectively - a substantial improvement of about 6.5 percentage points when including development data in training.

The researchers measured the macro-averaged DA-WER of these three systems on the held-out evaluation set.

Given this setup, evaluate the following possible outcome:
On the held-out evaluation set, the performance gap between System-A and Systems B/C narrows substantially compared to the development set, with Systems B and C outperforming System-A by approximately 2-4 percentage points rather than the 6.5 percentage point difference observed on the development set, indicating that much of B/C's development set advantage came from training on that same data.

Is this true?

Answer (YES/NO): NO